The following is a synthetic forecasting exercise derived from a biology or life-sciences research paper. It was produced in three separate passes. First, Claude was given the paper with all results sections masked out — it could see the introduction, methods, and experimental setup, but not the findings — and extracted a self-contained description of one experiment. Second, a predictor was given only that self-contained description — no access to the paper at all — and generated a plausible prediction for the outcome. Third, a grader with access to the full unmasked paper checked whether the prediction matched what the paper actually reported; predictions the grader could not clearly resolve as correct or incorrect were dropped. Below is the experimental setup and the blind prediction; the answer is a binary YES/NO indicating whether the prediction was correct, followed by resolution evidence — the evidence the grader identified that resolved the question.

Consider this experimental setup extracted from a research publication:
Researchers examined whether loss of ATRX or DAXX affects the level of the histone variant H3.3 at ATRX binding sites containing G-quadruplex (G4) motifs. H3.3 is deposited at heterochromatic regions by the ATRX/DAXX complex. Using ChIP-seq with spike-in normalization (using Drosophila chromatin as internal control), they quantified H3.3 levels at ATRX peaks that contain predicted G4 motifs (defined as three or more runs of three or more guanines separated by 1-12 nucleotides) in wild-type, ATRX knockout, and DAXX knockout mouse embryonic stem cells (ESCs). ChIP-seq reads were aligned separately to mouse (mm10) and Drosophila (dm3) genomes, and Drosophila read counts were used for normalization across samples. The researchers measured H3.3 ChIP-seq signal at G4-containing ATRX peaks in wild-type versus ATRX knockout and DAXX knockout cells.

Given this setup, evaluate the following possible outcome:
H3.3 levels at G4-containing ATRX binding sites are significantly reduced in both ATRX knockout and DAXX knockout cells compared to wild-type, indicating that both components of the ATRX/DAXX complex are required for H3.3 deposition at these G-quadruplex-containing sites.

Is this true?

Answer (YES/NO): YES